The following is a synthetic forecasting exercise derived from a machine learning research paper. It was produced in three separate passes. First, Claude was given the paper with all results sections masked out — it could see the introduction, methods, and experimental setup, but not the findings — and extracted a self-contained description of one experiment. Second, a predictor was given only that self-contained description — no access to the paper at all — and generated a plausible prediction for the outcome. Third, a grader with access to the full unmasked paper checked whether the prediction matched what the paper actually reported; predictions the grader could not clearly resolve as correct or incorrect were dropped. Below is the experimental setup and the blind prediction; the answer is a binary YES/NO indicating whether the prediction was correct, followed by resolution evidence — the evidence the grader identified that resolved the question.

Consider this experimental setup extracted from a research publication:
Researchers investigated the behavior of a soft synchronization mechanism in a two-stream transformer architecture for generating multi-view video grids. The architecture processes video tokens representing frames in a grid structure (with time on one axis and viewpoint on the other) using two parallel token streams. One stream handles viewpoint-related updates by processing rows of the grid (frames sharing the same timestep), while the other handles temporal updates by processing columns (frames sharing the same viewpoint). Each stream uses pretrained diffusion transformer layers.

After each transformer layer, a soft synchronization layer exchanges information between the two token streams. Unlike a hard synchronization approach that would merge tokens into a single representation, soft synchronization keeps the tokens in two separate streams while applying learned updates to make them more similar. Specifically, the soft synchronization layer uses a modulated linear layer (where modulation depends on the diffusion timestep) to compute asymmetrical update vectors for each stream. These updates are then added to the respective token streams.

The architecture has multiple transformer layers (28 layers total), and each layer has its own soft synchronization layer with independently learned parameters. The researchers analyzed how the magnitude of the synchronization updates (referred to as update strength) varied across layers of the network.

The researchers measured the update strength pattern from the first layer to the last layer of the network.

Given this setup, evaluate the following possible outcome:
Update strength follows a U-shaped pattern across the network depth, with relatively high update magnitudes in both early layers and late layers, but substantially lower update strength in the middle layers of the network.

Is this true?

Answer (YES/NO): NO